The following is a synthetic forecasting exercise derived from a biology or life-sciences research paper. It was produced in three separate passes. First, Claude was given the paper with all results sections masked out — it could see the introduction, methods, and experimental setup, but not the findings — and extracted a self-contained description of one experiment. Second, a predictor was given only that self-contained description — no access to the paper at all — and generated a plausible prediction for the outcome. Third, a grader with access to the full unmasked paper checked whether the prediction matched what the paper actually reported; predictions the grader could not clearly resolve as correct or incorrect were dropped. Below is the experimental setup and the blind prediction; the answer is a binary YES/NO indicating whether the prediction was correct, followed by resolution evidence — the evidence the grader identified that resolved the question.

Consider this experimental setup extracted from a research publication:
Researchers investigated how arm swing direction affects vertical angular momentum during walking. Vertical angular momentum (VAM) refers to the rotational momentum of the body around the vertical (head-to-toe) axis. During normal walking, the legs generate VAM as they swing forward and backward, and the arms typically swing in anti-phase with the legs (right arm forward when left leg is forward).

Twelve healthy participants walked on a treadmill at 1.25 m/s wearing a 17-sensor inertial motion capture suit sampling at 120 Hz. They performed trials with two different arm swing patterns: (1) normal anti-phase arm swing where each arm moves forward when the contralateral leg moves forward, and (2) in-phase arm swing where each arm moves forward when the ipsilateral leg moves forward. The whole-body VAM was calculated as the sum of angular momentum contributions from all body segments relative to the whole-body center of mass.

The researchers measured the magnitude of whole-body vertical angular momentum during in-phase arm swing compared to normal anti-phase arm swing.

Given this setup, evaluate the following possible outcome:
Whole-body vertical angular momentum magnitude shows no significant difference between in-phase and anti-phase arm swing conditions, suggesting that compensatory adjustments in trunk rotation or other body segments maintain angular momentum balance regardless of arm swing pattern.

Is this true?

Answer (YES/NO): NO